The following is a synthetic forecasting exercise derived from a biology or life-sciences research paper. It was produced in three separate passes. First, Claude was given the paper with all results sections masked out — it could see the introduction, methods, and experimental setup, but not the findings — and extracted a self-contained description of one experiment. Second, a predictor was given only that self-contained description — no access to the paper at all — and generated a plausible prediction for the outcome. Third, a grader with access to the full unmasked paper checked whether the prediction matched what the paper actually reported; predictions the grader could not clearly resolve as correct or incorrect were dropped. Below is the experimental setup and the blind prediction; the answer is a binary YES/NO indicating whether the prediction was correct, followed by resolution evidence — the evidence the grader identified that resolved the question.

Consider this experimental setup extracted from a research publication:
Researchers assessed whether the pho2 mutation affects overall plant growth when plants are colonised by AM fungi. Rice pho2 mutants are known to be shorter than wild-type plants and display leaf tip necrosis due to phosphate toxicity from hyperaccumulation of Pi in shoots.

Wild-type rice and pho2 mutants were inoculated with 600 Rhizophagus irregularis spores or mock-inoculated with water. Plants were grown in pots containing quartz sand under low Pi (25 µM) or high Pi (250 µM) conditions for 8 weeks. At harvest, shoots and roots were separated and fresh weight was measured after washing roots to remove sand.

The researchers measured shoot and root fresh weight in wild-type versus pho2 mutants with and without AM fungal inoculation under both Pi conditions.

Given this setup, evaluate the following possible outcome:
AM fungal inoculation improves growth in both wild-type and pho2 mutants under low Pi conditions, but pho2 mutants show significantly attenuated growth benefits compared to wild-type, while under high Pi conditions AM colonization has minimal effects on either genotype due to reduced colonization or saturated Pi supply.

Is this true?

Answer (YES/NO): NO